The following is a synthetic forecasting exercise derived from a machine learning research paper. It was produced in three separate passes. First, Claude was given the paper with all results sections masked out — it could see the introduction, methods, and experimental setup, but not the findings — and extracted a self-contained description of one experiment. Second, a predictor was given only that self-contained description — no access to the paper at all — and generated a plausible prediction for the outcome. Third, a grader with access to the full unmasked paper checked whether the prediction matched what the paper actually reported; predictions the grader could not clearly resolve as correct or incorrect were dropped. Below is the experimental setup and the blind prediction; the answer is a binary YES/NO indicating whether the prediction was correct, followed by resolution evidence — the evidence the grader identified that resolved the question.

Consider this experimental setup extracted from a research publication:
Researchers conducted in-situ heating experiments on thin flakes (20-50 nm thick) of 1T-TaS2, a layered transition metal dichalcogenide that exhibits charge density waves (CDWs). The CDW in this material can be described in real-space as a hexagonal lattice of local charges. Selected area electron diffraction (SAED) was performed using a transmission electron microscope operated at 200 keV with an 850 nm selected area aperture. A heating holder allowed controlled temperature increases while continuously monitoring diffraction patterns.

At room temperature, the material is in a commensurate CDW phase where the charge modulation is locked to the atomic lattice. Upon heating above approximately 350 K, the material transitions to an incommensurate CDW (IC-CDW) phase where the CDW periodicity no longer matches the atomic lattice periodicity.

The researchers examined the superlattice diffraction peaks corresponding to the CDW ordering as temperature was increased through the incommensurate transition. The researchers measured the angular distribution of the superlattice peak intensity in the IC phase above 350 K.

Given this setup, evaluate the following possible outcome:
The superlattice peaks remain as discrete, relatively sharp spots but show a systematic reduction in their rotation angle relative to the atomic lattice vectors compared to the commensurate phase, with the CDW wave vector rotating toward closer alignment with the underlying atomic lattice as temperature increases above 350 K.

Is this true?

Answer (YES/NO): NO